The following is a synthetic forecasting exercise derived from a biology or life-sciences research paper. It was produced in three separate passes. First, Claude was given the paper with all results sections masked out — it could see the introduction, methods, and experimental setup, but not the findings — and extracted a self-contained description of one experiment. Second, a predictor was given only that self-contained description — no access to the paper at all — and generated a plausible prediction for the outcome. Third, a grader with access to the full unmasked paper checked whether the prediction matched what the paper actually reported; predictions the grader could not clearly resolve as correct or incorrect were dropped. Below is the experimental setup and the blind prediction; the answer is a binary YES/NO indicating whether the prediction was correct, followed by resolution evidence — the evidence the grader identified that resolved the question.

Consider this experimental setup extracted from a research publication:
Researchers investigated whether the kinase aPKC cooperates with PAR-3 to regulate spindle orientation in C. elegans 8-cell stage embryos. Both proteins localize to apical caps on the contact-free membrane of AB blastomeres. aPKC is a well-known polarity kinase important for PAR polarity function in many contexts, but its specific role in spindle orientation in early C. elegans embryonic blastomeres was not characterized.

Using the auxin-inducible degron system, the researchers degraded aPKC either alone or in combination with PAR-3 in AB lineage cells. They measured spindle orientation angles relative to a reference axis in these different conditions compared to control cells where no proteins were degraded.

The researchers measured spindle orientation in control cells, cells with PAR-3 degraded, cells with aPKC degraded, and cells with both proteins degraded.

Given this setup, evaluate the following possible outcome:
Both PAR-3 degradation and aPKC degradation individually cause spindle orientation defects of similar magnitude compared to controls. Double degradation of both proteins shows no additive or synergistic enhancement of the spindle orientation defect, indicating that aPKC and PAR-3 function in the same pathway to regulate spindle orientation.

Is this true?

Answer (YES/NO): NO